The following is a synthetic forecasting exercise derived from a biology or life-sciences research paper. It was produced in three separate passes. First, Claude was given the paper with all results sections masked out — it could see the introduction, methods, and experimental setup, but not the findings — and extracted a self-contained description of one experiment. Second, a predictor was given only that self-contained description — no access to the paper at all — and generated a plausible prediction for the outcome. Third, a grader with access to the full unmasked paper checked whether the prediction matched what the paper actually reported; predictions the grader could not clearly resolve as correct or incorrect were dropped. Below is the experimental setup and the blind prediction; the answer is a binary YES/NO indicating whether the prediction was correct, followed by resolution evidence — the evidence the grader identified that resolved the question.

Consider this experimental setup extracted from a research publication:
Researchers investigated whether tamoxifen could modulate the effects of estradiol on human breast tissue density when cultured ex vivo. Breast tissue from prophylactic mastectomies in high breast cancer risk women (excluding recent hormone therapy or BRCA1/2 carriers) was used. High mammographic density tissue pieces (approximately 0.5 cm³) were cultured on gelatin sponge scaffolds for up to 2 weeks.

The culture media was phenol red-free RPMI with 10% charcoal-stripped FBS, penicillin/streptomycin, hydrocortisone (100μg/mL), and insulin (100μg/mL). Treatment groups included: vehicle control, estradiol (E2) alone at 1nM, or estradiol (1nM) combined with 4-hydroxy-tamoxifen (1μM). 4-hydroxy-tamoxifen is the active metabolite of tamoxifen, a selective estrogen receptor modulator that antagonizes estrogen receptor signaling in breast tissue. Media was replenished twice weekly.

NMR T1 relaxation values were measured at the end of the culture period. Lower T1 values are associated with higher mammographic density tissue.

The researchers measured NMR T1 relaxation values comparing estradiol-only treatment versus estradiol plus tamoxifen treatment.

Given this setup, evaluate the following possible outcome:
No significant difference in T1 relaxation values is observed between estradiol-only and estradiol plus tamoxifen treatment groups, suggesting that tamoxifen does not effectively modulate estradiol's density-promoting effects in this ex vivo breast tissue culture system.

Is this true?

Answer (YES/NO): NO